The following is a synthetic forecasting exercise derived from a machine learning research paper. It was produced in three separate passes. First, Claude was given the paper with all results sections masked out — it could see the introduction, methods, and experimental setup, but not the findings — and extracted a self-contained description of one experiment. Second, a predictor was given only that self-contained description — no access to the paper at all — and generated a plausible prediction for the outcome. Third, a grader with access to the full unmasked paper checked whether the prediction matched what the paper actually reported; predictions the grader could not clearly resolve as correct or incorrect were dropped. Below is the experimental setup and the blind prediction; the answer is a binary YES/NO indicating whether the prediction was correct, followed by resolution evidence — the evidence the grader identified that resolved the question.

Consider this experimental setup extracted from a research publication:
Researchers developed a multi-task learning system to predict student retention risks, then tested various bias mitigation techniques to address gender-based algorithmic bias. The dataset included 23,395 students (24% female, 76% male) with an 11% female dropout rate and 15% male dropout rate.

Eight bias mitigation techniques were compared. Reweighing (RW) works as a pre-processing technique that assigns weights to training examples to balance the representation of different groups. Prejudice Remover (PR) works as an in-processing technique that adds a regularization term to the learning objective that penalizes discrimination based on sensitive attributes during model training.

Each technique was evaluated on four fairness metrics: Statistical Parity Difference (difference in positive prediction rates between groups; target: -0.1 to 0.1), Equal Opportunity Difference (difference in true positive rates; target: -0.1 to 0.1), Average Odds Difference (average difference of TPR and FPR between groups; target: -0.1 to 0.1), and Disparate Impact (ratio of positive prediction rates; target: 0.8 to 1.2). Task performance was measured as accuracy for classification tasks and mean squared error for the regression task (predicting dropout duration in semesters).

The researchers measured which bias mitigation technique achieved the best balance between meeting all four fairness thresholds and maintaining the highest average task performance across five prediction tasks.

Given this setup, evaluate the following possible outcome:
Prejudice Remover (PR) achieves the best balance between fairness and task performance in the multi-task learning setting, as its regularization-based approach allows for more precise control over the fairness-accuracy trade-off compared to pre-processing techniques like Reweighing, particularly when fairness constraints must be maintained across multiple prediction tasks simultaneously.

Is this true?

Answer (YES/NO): YES